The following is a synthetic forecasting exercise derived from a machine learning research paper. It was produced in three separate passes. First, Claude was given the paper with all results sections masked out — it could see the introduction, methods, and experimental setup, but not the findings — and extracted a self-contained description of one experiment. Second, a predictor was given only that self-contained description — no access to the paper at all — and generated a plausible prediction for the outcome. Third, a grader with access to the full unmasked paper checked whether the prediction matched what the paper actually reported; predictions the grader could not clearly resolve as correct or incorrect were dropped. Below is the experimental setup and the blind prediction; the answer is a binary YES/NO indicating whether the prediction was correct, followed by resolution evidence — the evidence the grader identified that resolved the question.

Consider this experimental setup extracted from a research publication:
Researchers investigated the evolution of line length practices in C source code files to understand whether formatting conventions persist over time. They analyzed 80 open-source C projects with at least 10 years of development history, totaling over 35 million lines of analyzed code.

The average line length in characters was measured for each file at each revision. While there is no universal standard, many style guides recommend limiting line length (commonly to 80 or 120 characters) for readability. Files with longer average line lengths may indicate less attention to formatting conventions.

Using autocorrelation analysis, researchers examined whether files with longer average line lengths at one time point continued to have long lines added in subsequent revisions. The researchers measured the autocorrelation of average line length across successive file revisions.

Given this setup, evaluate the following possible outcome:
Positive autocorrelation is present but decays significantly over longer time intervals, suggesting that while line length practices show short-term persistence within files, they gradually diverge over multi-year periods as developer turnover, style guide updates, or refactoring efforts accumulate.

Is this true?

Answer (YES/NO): NO